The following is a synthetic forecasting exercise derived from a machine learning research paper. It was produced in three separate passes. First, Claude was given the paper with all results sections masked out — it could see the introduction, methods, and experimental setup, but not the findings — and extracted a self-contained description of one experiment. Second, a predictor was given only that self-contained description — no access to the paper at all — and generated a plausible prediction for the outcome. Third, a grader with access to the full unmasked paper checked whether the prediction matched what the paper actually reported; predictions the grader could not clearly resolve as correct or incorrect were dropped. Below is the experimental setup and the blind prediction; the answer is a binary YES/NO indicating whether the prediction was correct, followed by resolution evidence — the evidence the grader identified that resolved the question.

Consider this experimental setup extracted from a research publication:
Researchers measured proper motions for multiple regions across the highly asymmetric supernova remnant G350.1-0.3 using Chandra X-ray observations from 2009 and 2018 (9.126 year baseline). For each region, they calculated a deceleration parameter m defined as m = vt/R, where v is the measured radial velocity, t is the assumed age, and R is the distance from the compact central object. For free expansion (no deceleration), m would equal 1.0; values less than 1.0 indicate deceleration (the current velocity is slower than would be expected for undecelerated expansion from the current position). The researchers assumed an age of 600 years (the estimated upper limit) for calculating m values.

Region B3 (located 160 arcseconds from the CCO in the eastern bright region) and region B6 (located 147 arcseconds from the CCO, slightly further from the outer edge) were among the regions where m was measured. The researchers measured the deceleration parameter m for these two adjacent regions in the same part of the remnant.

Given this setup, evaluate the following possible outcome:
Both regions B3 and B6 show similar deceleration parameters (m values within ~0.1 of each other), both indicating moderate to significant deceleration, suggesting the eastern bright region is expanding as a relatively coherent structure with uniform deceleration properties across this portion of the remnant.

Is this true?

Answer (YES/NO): NO